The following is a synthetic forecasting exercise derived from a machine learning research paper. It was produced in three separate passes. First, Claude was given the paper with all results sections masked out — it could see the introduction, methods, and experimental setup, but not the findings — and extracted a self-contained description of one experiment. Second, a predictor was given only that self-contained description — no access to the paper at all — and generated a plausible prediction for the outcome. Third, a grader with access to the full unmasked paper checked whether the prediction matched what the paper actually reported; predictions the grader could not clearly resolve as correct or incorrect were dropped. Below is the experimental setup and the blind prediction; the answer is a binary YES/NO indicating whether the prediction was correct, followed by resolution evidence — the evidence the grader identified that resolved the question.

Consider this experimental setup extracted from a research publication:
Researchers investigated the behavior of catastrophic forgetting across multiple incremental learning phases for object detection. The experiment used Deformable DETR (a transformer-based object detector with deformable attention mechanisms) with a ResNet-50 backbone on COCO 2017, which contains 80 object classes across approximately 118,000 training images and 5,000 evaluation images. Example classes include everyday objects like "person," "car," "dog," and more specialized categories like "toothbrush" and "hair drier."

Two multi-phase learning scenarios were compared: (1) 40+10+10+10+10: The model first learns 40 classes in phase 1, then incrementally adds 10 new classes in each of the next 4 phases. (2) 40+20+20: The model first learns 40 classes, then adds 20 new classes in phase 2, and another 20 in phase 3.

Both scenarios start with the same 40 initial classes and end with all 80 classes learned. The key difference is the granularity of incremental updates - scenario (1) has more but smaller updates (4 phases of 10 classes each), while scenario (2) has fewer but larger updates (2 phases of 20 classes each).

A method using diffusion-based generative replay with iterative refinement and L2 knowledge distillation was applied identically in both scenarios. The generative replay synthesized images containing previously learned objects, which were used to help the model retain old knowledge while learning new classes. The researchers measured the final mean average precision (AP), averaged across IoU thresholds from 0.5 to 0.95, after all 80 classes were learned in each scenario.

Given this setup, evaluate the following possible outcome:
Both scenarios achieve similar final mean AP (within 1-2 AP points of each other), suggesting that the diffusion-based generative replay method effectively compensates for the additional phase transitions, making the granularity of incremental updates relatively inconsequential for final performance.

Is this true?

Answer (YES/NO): NO